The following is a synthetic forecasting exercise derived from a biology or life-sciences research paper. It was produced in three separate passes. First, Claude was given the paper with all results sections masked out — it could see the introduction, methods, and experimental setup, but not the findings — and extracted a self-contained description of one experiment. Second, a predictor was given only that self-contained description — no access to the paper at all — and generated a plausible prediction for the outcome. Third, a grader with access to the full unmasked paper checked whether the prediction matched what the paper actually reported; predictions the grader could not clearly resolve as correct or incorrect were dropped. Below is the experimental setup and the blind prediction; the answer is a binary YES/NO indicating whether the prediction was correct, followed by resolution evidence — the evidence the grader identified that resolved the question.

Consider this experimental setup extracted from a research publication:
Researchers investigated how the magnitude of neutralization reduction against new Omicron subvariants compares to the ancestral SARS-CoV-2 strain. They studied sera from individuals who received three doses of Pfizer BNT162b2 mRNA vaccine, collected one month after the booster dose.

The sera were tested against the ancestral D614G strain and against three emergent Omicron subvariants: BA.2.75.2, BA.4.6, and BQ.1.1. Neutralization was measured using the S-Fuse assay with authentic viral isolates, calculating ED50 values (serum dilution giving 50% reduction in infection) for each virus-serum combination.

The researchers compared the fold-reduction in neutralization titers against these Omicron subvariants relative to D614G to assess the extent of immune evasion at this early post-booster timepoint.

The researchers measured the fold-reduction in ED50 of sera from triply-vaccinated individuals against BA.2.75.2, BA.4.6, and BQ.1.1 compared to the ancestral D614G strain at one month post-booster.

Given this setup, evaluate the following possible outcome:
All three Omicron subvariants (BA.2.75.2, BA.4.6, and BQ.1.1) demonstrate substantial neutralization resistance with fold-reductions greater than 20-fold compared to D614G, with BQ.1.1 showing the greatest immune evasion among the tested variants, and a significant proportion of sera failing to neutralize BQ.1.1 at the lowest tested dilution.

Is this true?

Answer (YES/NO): NO